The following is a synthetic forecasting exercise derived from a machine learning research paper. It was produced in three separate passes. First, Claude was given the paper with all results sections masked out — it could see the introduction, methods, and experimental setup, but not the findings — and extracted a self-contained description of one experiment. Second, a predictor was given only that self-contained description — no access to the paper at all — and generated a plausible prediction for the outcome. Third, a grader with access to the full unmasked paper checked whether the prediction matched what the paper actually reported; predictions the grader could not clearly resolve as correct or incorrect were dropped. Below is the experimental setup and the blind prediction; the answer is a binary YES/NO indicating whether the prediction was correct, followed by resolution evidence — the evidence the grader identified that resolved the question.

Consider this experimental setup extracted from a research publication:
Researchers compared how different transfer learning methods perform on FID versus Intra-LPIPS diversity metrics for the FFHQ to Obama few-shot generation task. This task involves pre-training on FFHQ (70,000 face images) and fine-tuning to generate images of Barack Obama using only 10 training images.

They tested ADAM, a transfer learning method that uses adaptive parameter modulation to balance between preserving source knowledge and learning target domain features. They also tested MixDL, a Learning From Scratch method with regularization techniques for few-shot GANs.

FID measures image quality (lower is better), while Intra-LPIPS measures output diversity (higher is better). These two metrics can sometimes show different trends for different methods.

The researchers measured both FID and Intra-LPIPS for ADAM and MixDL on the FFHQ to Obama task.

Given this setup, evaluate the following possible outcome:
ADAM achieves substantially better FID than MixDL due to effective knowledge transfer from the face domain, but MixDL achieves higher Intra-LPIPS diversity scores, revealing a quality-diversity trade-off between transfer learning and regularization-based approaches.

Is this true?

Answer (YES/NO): NO